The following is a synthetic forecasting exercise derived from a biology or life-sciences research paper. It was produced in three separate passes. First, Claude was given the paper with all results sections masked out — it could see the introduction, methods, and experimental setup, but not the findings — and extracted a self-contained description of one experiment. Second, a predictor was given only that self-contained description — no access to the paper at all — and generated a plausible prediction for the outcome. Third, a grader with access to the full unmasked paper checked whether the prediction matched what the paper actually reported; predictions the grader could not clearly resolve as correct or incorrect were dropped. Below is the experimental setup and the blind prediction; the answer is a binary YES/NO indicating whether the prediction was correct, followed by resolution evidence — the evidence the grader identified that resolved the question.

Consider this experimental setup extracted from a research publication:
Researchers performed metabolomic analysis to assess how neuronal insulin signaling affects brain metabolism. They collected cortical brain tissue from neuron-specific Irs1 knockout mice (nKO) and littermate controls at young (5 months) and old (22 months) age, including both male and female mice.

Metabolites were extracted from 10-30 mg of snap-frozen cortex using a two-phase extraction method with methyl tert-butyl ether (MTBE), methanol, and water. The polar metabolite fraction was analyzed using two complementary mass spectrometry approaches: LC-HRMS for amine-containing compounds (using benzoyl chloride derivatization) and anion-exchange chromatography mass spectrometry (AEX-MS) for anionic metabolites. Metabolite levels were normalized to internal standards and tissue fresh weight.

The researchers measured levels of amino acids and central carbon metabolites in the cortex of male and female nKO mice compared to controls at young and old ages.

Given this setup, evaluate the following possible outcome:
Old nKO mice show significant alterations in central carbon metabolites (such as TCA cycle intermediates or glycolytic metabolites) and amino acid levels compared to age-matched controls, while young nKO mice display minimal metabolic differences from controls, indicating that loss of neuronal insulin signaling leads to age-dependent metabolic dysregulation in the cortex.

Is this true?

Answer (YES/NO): NO